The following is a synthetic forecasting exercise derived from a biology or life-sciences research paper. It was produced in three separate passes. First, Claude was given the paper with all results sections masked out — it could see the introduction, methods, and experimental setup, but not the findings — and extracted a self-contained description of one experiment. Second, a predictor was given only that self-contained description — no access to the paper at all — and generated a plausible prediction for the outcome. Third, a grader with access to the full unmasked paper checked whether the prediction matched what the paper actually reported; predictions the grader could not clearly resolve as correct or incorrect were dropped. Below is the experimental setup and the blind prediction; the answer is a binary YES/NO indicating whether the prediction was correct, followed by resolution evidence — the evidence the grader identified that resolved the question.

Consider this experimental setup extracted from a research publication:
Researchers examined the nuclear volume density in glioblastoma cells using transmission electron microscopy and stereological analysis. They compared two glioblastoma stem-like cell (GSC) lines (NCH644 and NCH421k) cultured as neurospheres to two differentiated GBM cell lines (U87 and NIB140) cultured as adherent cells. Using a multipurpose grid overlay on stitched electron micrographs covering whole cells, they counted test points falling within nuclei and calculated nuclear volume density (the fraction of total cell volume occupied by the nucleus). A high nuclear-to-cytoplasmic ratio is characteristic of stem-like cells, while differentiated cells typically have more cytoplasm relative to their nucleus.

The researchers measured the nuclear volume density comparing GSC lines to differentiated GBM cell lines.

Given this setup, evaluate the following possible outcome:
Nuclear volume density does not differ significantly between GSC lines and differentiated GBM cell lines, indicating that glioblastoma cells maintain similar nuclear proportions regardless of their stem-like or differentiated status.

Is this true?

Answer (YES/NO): NO